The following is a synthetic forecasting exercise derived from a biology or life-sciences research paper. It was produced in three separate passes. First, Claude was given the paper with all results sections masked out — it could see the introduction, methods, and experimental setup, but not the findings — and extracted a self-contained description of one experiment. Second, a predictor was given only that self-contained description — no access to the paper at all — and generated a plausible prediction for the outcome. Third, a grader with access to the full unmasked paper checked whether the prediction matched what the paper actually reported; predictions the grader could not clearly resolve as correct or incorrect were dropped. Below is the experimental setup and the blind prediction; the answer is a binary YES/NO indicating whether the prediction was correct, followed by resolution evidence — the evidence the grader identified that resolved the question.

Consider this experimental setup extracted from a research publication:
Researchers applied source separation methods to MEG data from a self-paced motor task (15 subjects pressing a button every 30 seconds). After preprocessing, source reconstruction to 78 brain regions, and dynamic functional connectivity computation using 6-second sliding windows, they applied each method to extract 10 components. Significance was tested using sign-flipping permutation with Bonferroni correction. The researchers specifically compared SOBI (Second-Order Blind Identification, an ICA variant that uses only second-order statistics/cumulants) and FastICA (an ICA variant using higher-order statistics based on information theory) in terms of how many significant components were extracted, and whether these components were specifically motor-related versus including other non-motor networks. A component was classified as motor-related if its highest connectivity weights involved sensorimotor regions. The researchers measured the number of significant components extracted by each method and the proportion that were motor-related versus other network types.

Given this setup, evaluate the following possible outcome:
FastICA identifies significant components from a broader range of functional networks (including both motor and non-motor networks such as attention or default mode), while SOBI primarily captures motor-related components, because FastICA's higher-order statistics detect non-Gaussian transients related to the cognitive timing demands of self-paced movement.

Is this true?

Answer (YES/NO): NO